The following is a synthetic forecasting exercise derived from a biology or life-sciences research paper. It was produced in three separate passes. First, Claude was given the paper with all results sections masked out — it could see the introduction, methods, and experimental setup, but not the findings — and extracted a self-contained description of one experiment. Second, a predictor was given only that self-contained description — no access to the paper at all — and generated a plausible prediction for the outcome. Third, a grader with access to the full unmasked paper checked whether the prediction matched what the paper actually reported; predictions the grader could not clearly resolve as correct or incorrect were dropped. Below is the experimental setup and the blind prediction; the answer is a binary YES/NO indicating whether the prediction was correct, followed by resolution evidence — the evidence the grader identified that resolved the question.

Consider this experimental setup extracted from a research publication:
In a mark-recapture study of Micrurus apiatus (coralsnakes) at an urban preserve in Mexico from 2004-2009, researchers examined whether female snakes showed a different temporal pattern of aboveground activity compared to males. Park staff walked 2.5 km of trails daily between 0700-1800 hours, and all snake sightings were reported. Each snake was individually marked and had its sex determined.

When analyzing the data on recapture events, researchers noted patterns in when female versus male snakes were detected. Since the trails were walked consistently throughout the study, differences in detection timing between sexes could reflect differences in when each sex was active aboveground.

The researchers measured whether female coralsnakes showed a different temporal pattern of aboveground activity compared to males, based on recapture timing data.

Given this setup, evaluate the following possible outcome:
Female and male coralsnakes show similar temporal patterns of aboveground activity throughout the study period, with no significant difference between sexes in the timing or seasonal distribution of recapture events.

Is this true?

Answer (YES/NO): NO